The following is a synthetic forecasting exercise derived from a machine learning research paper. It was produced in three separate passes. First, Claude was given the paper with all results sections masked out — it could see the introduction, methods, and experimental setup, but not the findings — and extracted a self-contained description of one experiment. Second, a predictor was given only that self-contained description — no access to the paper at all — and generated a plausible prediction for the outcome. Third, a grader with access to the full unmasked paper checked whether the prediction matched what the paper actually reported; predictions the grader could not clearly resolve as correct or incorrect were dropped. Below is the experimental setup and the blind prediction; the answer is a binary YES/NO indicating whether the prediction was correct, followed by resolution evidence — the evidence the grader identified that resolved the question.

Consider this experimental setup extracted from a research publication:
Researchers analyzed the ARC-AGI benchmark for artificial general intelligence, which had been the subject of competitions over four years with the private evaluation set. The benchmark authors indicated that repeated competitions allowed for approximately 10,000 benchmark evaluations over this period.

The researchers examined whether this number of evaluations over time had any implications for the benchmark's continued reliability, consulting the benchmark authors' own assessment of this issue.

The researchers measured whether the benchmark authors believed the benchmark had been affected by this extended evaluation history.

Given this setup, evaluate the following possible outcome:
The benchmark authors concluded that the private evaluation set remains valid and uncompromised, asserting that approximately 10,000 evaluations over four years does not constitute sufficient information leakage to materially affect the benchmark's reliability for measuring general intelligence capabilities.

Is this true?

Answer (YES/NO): NO